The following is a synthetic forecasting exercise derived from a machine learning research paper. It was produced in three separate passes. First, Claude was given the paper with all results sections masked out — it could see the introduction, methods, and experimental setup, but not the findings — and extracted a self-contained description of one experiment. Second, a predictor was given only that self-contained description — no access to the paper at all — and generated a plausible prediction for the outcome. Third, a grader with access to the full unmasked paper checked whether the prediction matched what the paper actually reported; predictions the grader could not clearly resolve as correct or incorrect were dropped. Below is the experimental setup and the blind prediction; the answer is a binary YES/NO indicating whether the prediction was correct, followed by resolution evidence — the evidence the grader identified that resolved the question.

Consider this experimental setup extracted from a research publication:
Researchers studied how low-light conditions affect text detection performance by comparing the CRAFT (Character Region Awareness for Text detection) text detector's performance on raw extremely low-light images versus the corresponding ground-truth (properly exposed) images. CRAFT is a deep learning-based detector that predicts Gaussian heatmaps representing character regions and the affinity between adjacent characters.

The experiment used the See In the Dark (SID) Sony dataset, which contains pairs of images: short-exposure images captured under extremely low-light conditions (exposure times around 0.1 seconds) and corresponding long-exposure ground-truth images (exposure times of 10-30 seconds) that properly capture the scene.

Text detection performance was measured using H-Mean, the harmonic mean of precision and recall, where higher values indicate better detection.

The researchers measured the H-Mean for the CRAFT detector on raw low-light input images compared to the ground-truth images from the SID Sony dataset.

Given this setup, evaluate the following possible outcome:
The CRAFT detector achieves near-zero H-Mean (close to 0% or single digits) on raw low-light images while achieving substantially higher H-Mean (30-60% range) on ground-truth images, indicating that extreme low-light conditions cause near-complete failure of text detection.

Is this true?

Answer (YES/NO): NO